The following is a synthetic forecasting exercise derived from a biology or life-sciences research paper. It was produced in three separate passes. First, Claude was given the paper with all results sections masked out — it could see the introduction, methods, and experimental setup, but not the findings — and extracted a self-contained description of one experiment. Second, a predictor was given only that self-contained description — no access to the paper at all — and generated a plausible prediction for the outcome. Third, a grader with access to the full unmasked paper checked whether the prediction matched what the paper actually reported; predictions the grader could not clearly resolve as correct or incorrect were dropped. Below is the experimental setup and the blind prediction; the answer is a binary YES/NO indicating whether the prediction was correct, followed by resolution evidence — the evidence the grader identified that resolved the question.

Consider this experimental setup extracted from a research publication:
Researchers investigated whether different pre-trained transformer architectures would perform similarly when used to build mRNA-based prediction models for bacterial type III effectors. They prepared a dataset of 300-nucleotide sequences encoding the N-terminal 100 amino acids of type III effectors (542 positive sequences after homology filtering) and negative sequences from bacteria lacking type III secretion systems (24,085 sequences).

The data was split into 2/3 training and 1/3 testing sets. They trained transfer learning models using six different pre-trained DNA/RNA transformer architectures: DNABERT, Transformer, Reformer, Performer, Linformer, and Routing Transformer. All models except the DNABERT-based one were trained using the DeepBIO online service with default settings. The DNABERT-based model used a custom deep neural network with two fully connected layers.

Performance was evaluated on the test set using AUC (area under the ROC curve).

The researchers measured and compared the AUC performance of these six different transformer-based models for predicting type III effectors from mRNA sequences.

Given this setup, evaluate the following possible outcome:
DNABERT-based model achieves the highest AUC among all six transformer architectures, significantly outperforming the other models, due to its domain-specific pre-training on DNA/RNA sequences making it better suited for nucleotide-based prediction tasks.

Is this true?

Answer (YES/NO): NO